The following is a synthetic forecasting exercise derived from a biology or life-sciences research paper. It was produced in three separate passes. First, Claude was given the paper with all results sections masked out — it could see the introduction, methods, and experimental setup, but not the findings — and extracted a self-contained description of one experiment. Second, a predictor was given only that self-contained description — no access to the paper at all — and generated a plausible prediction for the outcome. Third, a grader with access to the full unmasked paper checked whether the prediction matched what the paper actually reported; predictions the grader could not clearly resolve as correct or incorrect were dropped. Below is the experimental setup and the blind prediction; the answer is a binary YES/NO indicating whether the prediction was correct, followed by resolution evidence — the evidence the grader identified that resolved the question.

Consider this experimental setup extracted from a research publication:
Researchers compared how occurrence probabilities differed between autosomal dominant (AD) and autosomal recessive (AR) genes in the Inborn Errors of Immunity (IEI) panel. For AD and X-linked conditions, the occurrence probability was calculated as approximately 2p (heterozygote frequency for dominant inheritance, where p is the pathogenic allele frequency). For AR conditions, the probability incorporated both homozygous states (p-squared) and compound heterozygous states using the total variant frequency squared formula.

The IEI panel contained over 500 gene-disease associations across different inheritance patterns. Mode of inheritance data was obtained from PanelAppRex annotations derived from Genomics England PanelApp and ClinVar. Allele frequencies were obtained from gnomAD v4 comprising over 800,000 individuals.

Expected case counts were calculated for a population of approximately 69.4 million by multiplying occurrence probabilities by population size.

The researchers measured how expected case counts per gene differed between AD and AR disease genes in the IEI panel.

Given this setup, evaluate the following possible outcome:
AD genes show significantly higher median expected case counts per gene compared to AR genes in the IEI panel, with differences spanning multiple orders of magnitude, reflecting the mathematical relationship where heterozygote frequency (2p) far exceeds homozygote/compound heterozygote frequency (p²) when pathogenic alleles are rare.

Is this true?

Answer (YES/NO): NO